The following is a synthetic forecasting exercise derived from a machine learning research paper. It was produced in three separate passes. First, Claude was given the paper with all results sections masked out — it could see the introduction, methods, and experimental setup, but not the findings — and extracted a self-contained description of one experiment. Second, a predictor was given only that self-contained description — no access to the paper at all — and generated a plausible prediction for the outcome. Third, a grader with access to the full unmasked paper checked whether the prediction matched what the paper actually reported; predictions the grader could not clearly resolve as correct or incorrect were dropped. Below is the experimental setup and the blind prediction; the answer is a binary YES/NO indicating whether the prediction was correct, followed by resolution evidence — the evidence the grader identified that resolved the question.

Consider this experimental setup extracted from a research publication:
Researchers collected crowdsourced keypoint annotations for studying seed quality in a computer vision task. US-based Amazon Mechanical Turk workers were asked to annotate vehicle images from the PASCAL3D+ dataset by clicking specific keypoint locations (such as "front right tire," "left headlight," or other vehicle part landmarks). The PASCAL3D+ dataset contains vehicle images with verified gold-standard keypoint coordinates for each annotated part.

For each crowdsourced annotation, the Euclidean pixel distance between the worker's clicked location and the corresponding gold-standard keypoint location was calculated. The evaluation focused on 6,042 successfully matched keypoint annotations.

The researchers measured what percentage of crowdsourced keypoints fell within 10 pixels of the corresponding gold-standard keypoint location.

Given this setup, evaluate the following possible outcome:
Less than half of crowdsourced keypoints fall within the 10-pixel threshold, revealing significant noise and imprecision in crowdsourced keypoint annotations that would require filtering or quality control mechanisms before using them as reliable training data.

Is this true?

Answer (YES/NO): NO